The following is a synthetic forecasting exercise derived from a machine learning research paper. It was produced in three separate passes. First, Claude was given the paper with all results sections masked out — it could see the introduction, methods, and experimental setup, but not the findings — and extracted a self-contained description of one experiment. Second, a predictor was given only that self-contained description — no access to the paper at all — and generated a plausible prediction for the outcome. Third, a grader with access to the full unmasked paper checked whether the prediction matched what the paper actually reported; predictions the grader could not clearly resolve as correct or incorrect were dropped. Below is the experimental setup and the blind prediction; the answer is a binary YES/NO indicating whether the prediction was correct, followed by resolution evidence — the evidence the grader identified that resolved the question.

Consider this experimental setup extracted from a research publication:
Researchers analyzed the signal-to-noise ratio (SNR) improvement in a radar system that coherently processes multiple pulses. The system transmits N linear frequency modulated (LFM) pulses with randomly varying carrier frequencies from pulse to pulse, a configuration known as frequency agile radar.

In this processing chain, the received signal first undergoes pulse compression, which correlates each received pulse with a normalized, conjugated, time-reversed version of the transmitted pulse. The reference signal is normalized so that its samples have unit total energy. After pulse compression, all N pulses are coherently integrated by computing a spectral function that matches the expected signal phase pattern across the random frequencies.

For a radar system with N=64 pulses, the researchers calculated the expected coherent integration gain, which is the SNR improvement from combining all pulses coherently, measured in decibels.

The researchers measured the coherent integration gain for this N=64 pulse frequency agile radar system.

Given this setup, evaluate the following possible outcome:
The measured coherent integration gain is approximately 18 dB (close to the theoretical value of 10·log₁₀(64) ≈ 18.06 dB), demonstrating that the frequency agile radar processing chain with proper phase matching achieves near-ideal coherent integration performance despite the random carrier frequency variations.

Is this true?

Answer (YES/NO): YES